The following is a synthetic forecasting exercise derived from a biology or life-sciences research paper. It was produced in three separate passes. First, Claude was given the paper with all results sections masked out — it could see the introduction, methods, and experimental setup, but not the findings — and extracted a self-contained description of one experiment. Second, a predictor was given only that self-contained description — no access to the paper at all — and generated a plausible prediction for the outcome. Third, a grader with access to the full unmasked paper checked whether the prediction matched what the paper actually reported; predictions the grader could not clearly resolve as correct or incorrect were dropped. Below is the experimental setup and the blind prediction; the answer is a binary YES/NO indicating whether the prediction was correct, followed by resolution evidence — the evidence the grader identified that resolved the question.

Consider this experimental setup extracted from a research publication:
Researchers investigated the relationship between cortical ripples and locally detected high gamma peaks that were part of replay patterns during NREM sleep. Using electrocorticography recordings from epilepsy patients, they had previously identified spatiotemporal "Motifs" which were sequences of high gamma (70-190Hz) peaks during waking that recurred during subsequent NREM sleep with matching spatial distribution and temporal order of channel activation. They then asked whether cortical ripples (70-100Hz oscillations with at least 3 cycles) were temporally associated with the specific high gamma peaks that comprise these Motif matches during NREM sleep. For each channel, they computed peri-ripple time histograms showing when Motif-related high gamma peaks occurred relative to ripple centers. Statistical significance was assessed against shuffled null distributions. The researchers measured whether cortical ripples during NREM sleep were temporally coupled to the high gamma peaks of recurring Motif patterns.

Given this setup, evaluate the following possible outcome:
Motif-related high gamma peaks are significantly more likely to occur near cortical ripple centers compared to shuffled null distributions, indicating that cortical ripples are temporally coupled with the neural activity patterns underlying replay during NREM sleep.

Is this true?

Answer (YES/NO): YES